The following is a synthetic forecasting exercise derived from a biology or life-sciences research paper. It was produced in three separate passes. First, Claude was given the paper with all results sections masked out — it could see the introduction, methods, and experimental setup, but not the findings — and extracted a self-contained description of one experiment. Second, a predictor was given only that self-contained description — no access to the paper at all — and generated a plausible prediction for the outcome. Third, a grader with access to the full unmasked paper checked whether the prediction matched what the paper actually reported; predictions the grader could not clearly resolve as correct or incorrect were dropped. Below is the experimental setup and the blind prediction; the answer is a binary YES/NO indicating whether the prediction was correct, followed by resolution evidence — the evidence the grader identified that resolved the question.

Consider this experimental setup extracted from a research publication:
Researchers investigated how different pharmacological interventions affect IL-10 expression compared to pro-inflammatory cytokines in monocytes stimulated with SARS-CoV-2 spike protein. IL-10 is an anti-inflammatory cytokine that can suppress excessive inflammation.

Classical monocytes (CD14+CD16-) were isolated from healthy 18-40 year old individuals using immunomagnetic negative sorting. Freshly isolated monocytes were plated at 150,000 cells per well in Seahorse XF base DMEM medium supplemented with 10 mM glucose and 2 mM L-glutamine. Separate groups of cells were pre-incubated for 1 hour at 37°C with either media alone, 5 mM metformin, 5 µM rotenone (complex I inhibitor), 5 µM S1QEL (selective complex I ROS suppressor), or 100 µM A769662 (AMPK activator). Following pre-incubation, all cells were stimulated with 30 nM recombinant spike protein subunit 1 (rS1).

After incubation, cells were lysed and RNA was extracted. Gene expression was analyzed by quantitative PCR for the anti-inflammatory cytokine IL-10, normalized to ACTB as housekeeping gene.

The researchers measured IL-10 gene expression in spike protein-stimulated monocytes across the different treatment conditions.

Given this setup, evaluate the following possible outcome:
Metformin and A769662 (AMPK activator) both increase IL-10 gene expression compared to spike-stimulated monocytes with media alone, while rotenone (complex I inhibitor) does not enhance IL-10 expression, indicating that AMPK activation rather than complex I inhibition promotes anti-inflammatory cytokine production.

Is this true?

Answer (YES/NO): NO